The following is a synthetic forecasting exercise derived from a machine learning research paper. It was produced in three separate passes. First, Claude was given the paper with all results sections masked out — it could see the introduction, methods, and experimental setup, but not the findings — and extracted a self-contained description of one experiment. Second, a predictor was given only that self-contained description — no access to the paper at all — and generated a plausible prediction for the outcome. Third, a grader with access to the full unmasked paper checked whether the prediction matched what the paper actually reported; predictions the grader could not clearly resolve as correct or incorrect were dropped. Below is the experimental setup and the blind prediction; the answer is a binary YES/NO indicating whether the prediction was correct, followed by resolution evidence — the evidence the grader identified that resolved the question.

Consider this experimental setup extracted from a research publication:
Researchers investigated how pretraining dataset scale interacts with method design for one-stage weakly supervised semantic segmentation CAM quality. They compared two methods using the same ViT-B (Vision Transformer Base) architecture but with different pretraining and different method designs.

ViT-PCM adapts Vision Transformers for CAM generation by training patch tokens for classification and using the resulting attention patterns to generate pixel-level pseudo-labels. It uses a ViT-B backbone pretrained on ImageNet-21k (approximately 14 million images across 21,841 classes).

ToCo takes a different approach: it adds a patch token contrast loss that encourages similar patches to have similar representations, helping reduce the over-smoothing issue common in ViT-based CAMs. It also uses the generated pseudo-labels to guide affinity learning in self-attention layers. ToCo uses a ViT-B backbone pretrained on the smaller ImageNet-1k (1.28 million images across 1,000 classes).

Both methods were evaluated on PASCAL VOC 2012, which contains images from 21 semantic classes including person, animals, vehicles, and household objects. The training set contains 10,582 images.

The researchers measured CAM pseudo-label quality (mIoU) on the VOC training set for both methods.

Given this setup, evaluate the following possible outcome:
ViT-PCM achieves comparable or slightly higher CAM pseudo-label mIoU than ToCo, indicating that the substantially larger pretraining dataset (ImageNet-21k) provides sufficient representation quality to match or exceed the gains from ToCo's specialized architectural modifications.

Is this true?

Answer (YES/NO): NO